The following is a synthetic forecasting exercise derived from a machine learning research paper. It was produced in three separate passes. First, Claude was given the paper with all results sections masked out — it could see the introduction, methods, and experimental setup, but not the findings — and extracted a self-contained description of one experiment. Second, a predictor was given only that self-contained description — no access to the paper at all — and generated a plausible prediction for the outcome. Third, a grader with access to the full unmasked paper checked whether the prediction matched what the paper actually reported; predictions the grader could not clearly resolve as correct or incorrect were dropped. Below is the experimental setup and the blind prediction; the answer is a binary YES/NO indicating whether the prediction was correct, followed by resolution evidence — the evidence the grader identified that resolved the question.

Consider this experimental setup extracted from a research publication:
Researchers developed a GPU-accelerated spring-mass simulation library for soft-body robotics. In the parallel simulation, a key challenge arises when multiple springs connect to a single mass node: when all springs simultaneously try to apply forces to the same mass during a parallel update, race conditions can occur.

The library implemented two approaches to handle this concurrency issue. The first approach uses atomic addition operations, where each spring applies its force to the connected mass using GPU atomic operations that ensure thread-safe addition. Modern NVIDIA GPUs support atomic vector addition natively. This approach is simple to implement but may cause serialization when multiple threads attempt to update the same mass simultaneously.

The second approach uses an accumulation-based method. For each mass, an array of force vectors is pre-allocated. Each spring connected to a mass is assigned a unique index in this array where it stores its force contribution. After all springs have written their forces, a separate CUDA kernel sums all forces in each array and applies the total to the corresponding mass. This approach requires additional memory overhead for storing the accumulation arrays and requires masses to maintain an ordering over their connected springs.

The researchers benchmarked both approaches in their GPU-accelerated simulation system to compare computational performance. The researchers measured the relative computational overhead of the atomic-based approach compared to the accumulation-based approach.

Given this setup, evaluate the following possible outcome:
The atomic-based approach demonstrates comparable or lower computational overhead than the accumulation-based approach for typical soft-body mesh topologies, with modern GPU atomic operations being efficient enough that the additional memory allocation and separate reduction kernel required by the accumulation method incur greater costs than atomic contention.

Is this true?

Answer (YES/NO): NO